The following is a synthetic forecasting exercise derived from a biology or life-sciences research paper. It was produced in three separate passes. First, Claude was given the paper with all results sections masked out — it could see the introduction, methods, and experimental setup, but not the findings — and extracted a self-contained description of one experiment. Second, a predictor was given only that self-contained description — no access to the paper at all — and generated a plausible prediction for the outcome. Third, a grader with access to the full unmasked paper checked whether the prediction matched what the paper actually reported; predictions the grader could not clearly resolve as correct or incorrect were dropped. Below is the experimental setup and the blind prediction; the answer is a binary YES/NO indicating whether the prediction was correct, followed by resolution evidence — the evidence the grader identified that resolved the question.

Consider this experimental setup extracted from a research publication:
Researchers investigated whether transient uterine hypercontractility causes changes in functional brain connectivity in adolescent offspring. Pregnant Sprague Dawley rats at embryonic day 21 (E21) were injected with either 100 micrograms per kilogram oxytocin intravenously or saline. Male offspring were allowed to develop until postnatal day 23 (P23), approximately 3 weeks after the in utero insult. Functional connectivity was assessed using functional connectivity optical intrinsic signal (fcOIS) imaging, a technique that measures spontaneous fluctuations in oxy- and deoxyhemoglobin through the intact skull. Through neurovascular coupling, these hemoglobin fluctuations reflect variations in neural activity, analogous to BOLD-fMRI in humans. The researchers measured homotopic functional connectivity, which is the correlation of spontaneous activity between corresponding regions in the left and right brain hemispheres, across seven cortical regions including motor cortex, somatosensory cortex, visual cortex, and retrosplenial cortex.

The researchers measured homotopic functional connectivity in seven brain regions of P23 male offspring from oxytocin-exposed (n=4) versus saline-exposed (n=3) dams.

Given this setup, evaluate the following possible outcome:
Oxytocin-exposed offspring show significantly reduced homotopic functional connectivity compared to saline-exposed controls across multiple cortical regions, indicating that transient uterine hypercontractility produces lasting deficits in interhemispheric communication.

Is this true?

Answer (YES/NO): NO